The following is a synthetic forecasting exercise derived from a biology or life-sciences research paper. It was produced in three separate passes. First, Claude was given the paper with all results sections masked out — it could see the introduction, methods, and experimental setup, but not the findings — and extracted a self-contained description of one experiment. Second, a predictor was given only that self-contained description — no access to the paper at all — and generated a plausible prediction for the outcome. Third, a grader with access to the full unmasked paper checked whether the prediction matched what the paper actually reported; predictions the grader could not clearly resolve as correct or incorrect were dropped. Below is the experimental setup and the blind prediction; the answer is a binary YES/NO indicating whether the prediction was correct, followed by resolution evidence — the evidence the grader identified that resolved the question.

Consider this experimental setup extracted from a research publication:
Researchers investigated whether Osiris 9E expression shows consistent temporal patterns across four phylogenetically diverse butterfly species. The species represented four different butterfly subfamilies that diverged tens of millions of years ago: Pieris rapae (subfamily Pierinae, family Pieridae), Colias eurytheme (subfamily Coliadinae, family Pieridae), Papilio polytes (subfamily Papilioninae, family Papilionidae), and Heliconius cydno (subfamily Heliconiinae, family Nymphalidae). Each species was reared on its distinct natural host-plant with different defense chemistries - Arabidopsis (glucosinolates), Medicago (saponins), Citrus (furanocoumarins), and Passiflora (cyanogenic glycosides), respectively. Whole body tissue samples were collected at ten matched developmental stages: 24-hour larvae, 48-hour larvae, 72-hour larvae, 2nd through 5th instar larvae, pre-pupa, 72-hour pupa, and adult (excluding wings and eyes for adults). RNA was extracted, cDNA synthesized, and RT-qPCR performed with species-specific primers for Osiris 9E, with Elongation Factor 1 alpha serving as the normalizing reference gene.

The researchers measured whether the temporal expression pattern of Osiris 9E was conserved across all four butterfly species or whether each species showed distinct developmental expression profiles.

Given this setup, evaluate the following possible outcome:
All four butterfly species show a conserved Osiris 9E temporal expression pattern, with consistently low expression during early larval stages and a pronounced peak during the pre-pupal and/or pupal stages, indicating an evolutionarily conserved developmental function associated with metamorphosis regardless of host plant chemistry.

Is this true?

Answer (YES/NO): NO